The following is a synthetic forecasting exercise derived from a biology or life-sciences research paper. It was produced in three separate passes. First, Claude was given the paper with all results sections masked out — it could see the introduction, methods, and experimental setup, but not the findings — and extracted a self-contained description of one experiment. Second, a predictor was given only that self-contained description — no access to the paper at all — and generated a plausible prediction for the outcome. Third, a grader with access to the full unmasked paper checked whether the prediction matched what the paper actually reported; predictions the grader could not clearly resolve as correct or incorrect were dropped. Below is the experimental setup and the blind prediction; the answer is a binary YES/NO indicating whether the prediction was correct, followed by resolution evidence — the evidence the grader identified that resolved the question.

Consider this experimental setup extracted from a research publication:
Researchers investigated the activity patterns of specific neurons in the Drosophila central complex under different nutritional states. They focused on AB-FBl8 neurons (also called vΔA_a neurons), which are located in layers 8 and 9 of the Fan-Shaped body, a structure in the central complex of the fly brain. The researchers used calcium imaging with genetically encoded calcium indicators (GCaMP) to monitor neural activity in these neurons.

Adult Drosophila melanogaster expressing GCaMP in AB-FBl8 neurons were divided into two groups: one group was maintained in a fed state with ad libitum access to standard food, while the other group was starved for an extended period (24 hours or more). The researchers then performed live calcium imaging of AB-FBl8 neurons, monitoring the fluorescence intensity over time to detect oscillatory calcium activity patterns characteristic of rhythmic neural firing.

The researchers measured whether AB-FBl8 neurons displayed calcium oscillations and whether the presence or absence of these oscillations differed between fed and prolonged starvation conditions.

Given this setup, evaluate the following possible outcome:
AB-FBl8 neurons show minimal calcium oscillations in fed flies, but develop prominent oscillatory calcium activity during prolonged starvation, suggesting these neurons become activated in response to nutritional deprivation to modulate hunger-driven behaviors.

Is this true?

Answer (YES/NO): NO